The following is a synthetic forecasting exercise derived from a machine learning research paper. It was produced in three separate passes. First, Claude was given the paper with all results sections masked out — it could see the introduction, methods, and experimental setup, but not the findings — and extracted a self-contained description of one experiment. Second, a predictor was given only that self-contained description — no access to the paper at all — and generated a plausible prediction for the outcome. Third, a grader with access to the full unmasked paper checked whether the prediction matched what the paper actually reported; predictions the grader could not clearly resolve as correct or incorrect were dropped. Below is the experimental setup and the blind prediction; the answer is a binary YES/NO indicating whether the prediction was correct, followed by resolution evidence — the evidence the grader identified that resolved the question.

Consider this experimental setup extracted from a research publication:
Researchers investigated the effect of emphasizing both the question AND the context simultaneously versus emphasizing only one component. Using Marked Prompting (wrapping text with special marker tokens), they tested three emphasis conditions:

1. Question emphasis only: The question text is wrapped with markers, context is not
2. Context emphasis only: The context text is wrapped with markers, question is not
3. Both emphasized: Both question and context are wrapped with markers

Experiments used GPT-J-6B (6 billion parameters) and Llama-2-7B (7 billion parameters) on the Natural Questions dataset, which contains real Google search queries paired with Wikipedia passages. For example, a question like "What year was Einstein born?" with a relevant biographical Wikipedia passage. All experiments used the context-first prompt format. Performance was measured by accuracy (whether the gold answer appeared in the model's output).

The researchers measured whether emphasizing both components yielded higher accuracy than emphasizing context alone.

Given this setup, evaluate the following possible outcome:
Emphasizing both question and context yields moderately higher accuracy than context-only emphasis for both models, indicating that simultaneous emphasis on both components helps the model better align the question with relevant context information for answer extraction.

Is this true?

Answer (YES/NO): NO